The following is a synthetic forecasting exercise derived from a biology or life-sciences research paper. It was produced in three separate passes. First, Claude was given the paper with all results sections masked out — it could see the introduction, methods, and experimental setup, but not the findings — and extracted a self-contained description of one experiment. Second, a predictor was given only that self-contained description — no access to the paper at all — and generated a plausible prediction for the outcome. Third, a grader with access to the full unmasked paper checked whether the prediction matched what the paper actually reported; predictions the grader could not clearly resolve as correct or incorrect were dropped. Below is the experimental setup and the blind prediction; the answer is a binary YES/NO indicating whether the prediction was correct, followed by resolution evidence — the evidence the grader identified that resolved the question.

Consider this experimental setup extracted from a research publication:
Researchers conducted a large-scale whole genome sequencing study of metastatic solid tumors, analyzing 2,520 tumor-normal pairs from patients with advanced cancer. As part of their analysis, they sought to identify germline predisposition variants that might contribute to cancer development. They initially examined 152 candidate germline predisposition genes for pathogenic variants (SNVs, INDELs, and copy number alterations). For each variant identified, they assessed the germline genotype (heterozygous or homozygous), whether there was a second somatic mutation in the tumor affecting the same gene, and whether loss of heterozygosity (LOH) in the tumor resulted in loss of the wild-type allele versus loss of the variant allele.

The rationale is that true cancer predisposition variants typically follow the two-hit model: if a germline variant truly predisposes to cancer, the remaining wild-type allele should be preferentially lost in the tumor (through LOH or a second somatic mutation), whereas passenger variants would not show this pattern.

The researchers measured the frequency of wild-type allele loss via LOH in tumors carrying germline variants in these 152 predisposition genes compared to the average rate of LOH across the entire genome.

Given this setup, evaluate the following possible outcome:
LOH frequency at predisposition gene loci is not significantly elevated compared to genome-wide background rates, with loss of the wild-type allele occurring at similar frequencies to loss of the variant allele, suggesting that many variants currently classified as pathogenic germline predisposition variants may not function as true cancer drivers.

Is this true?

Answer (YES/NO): YES